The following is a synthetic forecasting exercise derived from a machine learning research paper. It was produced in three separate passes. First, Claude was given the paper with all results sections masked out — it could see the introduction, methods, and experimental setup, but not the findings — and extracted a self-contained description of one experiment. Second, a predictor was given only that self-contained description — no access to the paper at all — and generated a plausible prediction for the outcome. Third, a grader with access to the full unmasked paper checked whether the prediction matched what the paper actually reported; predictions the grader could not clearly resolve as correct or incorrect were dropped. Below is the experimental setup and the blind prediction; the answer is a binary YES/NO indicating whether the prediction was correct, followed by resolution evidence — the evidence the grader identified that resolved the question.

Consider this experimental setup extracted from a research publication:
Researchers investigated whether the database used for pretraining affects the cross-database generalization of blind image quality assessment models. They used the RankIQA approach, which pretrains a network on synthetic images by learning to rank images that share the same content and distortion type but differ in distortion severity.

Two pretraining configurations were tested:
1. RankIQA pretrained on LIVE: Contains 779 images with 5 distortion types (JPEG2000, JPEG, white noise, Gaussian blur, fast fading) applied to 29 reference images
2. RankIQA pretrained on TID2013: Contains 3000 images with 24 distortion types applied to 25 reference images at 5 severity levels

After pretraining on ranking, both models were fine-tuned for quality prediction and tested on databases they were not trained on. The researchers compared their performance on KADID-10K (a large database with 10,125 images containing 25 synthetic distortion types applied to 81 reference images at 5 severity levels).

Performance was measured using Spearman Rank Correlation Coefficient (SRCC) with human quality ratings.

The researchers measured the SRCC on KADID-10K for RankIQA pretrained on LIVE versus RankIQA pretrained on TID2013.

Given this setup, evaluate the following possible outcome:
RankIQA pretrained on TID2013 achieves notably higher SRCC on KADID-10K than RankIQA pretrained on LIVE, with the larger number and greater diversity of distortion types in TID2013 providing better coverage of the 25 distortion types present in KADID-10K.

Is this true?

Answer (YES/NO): NO